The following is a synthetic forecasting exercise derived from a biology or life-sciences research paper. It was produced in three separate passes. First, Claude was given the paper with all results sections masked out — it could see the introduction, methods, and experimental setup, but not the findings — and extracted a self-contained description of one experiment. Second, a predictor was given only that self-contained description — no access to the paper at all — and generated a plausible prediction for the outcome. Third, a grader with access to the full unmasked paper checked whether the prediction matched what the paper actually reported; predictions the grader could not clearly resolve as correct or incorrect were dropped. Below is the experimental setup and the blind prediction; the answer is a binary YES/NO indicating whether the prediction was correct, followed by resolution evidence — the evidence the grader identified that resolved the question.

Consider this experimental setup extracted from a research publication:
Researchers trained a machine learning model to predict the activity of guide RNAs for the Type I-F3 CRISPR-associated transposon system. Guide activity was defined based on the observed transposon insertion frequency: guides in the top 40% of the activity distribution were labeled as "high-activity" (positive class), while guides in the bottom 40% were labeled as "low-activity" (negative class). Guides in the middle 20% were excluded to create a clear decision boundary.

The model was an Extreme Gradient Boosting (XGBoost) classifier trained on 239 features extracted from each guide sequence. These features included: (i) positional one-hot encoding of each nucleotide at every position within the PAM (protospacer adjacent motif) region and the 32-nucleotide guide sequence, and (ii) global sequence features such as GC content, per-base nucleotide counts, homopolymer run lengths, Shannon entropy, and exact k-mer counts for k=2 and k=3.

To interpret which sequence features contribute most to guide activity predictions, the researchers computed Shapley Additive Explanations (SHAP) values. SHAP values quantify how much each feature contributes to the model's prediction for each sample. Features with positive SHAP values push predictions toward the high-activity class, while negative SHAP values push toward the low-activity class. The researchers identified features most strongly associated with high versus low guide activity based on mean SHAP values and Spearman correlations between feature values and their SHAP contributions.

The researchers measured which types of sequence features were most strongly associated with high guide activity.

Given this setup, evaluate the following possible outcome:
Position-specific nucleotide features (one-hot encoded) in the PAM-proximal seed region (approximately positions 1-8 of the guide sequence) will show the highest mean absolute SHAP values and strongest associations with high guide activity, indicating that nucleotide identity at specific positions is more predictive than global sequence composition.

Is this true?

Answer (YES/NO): NO